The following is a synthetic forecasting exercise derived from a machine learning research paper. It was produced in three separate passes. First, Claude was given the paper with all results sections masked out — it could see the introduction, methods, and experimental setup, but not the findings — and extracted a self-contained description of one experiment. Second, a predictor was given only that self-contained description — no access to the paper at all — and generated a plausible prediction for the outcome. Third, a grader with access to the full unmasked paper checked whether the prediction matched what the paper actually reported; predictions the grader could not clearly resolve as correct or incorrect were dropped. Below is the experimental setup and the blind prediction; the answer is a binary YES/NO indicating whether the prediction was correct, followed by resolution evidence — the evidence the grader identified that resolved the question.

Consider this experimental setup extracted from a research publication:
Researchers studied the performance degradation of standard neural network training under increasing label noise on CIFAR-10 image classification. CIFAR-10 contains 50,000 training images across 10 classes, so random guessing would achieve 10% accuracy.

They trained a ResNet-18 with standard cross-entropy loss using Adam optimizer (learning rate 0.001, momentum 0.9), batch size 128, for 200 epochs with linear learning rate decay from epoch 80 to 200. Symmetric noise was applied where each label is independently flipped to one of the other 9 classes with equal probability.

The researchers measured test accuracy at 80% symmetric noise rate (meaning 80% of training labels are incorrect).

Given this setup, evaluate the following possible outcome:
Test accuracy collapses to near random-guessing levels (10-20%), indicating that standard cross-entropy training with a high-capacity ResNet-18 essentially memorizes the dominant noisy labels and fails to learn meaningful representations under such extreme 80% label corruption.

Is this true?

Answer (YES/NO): NO